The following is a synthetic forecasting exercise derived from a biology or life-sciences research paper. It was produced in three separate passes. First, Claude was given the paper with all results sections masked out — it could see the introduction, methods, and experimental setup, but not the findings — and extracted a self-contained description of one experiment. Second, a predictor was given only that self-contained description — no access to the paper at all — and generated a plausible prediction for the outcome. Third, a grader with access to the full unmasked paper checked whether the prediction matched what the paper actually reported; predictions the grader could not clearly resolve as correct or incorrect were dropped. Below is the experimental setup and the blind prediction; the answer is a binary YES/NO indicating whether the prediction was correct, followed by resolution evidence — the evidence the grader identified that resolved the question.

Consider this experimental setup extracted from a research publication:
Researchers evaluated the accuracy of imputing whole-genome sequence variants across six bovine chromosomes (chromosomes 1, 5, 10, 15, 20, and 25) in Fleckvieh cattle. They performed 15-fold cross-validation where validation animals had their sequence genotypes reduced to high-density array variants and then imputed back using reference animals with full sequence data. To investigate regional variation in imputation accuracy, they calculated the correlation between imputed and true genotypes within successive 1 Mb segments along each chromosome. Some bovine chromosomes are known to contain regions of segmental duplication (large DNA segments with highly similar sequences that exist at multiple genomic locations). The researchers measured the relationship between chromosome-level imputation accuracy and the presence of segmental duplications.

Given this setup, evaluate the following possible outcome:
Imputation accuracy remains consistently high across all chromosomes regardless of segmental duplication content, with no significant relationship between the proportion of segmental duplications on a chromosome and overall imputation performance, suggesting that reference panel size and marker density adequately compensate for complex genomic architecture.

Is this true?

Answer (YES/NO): NO